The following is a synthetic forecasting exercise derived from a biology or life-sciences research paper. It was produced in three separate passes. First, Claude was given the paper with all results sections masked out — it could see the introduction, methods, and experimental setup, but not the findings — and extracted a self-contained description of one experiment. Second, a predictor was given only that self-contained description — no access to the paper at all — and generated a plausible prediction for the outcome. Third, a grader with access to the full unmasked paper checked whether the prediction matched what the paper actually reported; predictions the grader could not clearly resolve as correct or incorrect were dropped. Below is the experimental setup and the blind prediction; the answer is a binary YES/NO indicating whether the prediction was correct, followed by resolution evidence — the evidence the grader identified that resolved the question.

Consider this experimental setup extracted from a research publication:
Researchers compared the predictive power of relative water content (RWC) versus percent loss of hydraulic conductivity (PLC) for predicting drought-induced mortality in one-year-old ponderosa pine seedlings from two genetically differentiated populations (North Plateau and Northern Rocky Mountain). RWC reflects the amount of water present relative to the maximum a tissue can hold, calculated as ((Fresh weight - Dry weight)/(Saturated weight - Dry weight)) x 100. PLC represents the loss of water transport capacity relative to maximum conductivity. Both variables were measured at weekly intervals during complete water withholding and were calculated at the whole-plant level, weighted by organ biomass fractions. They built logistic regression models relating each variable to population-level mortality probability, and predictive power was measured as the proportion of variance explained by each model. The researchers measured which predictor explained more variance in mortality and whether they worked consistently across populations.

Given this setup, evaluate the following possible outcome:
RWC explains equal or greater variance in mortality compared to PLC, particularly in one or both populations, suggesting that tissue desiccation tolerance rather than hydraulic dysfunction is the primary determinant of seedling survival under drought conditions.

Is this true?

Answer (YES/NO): NO